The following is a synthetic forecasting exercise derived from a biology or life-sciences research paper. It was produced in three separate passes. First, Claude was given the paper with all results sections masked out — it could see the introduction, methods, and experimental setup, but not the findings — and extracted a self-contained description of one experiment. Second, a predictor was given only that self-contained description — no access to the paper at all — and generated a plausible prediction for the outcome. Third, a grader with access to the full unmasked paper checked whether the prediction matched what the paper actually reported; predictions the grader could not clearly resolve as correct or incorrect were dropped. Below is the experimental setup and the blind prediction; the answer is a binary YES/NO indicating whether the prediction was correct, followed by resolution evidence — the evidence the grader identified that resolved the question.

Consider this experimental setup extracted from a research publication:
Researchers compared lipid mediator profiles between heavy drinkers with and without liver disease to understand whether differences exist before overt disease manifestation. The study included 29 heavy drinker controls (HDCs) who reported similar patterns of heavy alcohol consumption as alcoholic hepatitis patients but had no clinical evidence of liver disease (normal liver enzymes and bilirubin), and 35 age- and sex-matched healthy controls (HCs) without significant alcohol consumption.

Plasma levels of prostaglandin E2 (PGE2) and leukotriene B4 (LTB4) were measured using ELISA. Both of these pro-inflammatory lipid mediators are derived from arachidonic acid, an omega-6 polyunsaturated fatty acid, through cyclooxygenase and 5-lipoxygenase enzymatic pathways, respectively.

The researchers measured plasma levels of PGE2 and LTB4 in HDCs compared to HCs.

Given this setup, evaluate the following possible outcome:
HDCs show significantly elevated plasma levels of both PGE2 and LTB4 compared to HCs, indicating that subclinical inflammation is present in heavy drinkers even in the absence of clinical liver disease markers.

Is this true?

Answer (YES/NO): NO